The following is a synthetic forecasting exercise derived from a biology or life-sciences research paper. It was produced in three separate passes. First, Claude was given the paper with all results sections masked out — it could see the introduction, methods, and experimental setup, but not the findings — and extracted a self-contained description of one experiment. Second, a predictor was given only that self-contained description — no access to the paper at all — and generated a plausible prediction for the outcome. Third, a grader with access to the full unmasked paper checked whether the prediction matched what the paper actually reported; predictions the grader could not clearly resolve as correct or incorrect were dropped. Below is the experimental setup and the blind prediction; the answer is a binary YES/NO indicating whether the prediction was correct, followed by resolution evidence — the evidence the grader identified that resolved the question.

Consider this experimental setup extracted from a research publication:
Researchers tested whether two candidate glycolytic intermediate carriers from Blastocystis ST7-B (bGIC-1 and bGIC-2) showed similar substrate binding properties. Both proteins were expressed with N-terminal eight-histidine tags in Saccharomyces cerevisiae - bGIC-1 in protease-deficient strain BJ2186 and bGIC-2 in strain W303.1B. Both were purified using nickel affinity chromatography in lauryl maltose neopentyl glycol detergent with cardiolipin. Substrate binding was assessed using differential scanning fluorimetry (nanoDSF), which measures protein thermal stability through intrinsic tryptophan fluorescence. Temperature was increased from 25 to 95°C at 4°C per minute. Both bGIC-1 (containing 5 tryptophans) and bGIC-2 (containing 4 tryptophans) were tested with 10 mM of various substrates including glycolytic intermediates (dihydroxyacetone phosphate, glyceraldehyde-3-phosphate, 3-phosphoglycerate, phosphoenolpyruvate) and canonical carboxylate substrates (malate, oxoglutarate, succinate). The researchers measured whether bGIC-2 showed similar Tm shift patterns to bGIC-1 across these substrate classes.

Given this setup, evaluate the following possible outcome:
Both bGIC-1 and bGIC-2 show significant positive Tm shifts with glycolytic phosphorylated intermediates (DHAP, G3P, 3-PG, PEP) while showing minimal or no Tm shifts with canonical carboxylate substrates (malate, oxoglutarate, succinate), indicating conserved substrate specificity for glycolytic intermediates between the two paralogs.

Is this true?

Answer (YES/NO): NO